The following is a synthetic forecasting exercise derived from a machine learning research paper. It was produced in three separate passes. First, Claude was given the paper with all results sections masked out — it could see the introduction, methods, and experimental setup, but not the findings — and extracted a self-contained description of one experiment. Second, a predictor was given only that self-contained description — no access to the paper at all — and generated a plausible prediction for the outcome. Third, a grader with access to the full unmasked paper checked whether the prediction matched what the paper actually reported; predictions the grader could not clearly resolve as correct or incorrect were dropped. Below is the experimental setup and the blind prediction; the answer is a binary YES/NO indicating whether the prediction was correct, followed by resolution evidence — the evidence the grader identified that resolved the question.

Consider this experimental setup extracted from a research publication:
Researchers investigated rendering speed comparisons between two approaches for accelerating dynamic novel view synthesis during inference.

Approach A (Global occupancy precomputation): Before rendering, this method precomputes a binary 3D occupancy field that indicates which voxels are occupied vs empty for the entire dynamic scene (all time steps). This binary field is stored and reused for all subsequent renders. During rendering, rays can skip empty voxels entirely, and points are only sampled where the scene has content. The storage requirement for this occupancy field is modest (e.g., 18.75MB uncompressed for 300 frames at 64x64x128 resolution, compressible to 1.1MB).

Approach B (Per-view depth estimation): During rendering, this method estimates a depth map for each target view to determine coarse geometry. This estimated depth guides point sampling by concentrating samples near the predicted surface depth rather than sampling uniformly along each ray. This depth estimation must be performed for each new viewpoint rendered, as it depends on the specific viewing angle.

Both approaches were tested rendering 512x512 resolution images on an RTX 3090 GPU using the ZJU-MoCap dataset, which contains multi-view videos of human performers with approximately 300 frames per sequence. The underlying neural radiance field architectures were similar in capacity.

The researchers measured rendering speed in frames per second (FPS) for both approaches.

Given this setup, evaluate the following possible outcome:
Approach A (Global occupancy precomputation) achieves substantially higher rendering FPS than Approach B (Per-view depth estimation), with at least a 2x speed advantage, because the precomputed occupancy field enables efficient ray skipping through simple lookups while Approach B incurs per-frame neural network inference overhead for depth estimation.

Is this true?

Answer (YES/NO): NO